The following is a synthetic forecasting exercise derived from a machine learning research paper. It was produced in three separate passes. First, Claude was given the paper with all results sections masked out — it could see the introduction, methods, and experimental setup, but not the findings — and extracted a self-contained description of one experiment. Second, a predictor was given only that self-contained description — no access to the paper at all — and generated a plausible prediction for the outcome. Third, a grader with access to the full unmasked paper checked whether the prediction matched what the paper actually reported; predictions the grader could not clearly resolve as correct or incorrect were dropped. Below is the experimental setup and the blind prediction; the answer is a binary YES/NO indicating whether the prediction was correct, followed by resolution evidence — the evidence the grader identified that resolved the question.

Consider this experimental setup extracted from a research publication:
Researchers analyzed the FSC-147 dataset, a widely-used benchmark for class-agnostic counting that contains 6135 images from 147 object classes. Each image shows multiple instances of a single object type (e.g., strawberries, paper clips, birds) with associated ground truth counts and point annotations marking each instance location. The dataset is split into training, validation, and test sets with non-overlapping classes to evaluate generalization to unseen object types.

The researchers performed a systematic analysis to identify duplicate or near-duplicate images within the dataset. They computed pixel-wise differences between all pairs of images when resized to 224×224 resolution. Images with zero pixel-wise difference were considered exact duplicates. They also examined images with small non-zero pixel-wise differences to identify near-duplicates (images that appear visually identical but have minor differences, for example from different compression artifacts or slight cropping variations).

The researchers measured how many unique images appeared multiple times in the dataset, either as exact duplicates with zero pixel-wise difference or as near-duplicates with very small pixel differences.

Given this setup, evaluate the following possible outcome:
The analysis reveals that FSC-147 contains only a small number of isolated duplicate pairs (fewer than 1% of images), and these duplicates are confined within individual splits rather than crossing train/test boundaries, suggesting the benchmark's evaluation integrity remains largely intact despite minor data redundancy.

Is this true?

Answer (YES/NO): NO